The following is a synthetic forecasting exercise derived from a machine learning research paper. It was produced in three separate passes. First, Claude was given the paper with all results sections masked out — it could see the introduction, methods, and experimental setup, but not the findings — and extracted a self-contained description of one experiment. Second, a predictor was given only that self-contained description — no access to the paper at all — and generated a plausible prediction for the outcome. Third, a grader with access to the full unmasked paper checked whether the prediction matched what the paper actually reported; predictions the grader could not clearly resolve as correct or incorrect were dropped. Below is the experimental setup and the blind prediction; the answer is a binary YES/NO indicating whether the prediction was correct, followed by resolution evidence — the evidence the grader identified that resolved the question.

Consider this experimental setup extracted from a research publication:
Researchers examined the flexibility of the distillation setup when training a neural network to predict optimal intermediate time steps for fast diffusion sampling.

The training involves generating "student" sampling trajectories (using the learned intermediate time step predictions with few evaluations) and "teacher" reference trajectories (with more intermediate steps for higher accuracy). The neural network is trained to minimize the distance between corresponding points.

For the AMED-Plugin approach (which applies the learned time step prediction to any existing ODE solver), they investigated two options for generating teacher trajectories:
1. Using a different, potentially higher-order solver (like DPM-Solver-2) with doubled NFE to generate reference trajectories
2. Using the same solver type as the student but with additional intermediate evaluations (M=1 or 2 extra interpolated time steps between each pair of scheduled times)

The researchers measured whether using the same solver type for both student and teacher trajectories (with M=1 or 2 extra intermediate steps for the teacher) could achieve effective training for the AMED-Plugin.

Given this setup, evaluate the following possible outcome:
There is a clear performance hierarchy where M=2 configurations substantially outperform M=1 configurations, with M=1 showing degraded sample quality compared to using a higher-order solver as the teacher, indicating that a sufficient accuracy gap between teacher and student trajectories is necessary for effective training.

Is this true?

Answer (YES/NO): NO